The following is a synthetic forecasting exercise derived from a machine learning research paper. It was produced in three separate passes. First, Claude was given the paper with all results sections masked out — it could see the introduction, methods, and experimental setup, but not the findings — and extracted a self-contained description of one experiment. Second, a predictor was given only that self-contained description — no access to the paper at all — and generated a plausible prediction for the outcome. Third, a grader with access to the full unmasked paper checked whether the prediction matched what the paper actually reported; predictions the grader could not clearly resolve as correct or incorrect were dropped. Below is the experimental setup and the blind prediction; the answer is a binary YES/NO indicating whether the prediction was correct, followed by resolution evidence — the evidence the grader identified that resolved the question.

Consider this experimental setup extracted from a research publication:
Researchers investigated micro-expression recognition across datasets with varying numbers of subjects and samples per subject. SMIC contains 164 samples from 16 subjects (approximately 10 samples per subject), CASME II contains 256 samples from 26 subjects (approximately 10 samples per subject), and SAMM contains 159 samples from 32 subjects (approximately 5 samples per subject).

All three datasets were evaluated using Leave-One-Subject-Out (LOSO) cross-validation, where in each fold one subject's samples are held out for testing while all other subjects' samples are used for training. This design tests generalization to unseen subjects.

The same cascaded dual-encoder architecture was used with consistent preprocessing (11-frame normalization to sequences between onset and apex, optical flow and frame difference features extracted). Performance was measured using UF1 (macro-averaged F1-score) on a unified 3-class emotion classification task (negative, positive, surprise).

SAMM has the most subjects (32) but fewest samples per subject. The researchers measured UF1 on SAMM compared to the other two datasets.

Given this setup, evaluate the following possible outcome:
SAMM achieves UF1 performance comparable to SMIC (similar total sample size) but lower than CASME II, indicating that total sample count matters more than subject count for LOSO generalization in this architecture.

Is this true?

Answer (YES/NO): NO